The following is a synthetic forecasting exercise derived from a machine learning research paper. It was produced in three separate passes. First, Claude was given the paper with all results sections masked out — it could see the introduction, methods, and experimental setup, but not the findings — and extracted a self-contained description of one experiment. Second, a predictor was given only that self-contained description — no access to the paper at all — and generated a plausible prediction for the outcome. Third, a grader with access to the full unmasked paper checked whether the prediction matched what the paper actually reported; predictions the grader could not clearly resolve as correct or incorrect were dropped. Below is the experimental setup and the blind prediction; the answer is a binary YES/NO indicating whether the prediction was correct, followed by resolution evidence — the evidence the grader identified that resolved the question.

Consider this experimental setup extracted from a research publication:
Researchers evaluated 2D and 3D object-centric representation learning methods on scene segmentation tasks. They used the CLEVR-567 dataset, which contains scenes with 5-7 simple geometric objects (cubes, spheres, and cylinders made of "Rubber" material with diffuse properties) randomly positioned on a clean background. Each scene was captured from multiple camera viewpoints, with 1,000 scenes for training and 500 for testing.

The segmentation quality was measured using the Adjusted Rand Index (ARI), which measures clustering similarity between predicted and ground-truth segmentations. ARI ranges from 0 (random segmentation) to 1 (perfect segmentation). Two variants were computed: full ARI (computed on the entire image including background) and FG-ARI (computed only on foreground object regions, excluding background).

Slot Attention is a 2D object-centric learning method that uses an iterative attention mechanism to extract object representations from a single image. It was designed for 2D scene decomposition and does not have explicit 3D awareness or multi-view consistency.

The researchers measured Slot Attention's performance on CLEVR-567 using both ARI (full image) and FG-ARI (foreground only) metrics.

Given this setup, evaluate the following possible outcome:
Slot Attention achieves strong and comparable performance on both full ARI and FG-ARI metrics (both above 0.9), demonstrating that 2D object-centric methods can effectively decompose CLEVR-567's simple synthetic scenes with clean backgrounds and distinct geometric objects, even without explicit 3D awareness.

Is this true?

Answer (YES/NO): NO